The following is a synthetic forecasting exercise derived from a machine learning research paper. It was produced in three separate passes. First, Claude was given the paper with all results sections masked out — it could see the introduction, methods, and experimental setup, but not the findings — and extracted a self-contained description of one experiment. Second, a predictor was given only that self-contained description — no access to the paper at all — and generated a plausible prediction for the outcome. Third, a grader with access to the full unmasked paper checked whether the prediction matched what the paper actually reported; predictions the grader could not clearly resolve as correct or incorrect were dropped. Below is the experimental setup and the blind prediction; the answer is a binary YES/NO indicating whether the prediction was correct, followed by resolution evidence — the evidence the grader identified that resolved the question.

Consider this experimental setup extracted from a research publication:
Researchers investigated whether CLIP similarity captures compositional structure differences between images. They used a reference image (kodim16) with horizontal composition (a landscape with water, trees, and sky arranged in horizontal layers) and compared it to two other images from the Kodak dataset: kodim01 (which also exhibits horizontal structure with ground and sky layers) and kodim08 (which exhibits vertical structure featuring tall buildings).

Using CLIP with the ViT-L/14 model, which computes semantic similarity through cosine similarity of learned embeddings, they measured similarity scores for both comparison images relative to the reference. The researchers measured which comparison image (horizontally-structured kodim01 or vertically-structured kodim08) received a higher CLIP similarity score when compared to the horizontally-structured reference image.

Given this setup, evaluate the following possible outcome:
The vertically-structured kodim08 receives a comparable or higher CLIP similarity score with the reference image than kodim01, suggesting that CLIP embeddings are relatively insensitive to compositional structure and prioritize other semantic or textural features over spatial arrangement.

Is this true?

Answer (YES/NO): NO